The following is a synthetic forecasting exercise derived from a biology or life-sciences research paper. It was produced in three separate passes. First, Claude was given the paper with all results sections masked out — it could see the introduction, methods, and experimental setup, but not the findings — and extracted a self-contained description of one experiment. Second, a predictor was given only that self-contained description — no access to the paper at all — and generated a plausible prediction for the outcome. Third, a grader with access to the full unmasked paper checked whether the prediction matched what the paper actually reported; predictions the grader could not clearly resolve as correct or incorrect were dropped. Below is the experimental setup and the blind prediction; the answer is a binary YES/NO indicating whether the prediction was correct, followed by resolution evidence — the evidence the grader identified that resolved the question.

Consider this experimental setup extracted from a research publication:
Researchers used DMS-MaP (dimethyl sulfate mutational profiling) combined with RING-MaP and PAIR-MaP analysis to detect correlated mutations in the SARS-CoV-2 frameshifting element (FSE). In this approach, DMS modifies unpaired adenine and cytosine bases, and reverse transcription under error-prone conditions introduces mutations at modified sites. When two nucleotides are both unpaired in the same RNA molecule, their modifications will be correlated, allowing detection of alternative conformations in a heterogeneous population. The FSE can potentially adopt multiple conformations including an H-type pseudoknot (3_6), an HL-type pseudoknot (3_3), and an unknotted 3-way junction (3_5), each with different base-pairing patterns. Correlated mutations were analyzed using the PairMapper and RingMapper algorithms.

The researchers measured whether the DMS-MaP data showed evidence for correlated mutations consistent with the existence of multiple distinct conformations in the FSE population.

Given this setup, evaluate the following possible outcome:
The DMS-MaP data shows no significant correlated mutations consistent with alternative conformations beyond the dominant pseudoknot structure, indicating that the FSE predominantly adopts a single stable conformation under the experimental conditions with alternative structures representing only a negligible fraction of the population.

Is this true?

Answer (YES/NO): NO